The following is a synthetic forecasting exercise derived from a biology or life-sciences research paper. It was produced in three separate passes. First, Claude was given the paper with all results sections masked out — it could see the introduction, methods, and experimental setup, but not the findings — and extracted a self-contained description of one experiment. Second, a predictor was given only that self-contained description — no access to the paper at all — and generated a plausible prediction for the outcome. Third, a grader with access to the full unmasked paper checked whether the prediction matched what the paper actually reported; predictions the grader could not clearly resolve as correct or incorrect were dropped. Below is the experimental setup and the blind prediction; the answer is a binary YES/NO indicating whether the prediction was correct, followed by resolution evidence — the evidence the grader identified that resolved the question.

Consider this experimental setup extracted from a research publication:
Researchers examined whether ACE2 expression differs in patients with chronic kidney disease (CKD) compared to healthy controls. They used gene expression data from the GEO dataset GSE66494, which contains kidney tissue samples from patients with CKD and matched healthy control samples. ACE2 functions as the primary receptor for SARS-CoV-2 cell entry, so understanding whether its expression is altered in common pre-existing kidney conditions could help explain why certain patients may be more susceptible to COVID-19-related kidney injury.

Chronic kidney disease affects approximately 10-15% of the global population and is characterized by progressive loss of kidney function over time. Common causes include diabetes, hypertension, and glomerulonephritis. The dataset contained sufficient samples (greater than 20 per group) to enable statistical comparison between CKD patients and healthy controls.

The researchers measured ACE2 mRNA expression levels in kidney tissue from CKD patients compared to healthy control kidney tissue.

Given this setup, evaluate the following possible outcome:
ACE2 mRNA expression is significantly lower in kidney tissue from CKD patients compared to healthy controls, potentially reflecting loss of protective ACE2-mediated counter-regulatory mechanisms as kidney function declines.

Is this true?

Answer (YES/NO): NO